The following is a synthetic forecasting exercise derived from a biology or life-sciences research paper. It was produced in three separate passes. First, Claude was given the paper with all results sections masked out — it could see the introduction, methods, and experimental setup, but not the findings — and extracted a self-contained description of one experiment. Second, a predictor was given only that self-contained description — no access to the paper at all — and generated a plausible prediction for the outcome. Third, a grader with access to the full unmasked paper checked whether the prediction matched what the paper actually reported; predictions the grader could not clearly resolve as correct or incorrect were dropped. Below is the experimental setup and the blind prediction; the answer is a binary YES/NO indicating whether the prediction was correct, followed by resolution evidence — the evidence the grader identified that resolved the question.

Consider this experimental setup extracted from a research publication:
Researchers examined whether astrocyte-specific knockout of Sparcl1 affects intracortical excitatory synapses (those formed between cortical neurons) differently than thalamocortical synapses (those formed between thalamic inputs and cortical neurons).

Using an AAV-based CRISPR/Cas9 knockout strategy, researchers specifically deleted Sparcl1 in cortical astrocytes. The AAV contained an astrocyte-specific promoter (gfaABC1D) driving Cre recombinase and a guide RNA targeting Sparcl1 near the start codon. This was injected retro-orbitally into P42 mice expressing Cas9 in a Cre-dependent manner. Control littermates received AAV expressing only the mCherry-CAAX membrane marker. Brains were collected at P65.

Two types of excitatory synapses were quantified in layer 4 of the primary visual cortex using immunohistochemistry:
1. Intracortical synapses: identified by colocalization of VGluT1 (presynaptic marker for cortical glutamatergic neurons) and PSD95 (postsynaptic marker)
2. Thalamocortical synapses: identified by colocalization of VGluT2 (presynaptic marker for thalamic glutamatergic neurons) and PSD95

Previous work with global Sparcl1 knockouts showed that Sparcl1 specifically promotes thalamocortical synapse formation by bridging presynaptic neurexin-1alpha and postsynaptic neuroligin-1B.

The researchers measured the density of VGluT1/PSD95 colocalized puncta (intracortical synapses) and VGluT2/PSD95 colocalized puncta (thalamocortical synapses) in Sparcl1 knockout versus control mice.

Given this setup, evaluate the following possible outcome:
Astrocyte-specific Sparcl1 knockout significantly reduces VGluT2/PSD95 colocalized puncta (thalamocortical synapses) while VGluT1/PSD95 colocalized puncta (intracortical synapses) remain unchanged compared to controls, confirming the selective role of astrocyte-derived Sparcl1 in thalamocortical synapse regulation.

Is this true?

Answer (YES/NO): YES